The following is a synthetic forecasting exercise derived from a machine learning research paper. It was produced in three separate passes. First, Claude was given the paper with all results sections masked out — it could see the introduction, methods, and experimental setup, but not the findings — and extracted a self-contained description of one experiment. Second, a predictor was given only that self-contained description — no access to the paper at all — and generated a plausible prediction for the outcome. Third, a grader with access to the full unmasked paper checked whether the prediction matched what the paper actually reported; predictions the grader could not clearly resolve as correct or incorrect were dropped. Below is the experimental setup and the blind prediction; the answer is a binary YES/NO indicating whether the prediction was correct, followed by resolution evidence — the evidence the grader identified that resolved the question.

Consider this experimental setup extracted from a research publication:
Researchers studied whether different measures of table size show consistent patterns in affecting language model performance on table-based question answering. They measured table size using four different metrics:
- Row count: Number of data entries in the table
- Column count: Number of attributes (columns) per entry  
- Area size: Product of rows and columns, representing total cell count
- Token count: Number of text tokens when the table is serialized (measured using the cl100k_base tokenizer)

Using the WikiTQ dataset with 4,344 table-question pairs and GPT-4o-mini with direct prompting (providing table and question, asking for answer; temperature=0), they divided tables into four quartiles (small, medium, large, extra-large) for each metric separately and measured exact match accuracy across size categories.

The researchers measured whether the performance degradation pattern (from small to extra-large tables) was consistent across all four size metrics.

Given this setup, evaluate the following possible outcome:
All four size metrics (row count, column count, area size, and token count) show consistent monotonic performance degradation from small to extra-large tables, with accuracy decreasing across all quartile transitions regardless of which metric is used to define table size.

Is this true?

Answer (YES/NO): NO